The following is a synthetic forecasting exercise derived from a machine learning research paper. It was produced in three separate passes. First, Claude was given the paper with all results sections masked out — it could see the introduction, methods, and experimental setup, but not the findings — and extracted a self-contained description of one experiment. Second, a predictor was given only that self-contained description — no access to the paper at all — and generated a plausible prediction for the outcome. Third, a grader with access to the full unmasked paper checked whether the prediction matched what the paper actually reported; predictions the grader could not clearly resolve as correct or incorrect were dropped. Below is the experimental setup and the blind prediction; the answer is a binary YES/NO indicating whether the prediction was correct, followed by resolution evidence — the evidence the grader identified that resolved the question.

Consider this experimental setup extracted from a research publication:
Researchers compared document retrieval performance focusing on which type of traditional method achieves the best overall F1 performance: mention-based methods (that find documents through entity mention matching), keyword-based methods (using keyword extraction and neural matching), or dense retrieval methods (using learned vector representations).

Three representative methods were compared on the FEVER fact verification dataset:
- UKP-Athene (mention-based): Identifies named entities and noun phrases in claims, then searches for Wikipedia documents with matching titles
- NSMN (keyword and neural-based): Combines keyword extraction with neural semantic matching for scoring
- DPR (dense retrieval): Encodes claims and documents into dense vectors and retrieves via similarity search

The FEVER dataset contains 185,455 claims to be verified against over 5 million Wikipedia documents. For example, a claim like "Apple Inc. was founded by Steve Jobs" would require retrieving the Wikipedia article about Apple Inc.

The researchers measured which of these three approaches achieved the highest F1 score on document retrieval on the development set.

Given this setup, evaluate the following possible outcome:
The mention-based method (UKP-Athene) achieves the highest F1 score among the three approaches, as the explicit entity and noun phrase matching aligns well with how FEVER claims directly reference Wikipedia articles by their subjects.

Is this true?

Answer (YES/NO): NO